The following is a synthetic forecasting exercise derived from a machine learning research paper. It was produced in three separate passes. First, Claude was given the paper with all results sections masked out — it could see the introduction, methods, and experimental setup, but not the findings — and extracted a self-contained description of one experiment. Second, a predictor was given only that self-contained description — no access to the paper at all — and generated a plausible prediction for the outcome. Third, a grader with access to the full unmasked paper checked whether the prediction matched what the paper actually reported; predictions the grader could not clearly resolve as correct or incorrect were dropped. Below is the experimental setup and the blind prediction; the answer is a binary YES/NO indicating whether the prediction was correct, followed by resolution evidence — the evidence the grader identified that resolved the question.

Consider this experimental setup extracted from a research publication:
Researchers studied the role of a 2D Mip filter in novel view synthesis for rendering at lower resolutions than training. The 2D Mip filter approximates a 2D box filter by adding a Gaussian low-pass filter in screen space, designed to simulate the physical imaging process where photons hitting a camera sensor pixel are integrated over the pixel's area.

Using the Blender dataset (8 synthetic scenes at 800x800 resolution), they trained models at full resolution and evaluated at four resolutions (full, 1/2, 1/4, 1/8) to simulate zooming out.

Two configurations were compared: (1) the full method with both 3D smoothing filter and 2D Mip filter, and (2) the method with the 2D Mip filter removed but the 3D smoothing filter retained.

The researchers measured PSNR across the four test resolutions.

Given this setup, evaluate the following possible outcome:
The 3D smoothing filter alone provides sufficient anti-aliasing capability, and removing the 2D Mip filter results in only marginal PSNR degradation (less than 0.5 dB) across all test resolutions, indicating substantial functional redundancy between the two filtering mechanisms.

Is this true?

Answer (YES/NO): NO